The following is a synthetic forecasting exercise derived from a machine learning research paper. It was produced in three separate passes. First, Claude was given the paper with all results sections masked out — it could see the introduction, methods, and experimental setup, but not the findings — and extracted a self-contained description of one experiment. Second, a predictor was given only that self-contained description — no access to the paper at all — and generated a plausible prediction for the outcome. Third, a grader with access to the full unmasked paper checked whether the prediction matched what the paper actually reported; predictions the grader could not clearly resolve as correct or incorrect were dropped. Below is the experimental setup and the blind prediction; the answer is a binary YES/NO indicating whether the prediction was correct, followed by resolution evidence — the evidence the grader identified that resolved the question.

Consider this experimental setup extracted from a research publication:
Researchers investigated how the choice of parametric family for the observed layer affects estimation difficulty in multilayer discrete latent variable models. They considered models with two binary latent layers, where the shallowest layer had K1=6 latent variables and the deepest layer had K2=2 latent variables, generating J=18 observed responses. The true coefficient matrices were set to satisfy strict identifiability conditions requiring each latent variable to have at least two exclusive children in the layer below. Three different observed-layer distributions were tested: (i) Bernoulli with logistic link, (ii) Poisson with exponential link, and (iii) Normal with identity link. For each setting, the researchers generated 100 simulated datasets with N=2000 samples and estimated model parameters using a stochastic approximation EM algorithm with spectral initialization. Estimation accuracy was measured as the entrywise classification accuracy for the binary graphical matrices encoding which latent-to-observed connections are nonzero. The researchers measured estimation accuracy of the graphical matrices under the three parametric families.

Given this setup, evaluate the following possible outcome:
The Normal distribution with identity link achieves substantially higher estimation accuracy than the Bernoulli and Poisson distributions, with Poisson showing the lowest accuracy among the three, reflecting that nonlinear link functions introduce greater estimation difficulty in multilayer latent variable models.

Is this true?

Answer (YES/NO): NO